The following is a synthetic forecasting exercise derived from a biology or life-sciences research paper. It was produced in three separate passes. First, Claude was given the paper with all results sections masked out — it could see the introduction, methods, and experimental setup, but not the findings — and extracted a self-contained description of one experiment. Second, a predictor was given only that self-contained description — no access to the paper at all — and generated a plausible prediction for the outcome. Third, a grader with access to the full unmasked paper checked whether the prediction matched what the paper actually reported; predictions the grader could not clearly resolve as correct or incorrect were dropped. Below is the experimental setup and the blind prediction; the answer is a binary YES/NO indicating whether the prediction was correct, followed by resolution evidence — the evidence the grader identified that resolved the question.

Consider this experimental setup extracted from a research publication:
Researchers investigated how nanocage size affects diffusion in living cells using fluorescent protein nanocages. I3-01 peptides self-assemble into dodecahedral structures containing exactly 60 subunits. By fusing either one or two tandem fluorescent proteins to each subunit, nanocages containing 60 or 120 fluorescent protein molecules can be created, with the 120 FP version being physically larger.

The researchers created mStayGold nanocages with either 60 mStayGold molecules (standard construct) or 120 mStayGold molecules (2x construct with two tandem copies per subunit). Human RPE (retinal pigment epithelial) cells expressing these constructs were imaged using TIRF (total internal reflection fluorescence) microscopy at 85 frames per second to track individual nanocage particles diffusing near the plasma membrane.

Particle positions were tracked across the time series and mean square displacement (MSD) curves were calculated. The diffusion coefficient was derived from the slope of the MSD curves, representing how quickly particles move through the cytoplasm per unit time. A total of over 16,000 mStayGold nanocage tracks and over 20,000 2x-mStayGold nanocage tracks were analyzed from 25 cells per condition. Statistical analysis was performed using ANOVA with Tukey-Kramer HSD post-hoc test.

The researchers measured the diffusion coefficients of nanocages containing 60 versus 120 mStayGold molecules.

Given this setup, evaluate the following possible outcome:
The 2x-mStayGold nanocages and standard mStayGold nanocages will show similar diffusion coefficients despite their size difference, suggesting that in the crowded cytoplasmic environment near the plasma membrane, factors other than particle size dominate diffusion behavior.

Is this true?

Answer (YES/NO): NO